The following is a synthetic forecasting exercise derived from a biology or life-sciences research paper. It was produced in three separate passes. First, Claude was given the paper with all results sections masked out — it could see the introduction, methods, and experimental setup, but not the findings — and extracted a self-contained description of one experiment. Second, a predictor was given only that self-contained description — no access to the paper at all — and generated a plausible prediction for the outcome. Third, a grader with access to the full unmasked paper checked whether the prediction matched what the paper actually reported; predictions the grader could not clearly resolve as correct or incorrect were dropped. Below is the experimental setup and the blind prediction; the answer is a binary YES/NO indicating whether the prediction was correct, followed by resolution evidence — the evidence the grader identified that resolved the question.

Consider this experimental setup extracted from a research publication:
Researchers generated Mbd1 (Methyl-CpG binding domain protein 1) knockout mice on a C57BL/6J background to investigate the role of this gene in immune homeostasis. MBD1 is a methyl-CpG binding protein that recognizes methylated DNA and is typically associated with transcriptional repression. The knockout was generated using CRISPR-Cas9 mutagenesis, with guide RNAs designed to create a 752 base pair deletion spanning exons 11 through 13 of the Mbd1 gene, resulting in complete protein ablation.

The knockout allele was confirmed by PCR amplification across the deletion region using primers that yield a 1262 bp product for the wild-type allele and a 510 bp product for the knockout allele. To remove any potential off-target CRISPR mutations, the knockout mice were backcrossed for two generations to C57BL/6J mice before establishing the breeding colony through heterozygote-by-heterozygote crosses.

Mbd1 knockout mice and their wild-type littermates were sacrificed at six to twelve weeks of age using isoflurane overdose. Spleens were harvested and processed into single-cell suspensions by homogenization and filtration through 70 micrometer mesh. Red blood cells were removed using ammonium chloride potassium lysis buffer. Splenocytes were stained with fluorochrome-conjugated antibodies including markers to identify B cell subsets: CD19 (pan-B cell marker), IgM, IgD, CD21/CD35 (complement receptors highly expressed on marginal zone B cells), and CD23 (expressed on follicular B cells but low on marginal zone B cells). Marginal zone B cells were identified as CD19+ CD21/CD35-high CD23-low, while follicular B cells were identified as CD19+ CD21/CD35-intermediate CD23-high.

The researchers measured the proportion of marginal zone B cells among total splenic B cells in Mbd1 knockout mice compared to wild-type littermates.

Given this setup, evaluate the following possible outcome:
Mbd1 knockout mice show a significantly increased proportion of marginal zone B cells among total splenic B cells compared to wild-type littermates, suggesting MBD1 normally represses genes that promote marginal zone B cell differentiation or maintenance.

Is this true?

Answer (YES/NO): YES